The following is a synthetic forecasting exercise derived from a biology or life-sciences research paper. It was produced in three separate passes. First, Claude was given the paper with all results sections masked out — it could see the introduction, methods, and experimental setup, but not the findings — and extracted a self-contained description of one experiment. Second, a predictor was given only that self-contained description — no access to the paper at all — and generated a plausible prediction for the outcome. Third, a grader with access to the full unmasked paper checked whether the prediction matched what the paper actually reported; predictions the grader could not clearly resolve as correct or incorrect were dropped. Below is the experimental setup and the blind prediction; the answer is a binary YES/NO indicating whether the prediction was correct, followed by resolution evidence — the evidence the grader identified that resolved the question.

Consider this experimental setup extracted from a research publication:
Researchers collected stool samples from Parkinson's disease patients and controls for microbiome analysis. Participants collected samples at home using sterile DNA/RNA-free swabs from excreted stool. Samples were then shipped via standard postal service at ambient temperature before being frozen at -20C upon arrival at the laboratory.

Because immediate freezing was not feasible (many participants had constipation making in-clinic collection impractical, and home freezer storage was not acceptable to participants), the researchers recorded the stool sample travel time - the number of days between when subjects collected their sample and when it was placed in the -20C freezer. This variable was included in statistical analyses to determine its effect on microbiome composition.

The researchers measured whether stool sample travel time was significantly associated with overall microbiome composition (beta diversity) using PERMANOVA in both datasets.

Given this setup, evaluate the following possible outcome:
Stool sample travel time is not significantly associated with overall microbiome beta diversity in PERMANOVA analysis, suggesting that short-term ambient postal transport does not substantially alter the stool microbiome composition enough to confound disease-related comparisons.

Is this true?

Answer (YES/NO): NO